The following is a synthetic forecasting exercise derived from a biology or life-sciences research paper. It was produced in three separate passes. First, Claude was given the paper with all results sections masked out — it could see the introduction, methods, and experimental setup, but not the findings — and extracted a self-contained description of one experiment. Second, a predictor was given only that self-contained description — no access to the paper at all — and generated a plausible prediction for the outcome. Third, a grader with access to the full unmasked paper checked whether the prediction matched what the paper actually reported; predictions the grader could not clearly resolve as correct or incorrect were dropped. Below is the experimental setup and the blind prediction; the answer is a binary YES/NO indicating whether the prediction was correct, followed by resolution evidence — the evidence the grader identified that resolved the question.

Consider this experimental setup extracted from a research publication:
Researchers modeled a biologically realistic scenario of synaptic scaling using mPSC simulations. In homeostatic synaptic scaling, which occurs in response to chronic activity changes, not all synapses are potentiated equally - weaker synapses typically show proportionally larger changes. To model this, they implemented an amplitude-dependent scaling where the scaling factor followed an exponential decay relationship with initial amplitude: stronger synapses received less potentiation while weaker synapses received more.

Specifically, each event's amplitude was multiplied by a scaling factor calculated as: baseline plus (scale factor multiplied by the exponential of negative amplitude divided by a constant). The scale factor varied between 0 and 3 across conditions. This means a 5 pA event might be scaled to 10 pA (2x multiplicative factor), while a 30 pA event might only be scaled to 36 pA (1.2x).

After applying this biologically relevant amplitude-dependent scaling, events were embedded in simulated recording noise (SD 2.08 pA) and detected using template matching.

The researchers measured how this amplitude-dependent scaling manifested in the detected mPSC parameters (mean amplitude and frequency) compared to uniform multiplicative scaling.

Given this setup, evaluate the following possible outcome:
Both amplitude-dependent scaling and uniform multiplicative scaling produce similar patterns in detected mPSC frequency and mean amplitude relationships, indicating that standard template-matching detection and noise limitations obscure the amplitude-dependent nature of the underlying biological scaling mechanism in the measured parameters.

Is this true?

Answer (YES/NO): NO